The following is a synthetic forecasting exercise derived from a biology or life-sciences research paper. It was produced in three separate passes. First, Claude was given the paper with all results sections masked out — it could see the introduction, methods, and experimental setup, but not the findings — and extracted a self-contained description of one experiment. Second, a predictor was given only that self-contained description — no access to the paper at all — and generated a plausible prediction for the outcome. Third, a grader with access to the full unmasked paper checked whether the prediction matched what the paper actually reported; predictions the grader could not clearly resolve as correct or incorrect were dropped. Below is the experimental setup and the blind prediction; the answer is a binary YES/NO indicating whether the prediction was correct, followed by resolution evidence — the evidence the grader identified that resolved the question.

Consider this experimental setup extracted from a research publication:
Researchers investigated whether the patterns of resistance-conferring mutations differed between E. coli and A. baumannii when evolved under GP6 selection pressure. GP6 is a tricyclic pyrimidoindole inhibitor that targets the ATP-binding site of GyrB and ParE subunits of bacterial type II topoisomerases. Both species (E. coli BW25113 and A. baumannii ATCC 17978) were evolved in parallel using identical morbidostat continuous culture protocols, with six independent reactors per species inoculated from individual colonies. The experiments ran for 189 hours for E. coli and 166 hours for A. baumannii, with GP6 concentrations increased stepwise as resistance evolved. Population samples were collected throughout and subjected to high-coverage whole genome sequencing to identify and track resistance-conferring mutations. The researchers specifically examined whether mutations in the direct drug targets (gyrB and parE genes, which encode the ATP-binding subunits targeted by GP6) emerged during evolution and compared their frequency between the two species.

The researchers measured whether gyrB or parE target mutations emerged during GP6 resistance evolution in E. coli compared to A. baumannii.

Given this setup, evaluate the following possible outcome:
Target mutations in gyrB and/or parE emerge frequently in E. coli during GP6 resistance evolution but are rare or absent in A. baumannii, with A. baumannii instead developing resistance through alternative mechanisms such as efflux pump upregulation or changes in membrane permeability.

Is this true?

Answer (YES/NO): NO